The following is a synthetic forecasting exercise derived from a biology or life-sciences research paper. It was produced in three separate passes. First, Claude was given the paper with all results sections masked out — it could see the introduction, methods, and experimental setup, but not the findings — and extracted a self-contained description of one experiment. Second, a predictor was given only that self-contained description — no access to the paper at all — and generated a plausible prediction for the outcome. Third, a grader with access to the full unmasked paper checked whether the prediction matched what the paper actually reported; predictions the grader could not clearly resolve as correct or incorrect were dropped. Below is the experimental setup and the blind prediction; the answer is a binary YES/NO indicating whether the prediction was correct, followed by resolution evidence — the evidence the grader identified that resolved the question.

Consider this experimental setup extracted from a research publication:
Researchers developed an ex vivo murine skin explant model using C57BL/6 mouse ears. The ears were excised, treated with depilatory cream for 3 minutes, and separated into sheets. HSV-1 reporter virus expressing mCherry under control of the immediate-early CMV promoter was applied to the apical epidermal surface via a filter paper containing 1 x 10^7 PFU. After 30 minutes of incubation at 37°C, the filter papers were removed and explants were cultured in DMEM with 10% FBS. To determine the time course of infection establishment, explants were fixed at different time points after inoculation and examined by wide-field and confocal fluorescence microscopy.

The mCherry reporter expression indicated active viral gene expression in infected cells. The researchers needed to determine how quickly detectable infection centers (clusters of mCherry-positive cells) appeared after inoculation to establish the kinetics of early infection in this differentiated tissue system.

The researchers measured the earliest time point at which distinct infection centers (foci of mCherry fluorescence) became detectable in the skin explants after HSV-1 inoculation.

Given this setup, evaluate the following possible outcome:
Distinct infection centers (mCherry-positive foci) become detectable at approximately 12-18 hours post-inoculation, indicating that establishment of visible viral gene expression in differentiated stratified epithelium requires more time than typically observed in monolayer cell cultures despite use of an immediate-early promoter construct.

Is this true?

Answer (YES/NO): YES